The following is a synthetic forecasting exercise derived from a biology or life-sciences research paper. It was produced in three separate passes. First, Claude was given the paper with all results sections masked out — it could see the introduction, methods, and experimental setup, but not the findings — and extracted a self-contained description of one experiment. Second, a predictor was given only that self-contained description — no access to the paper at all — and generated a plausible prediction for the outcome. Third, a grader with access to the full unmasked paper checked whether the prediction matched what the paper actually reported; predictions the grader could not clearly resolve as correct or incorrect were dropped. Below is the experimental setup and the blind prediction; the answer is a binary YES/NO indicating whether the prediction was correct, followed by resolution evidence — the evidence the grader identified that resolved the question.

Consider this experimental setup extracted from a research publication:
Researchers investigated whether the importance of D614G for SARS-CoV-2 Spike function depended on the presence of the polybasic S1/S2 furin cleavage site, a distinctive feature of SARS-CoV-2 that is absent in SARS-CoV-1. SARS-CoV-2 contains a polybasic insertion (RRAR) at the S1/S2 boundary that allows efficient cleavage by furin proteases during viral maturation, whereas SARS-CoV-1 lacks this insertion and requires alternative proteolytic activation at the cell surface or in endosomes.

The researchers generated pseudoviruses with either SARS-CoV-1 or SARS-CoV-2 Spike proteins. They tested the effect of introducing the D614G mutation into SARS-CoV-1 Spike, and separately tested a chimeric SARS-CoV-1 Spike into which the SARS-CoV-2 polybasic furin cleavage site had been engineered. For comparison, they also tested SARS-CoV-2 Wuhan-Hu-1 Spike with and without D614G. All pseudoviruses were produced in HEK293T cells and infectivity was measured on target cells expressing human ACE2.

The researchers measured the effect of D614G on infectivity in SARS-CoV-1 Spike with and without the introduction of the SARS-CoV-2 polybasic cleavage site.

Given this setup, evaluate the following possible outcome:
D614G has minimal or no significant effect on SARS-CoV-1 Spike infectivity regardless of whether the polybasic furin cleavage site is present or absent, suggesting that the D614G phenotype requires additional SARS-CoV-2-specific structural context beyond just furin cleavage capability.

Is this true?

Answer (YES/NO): NO